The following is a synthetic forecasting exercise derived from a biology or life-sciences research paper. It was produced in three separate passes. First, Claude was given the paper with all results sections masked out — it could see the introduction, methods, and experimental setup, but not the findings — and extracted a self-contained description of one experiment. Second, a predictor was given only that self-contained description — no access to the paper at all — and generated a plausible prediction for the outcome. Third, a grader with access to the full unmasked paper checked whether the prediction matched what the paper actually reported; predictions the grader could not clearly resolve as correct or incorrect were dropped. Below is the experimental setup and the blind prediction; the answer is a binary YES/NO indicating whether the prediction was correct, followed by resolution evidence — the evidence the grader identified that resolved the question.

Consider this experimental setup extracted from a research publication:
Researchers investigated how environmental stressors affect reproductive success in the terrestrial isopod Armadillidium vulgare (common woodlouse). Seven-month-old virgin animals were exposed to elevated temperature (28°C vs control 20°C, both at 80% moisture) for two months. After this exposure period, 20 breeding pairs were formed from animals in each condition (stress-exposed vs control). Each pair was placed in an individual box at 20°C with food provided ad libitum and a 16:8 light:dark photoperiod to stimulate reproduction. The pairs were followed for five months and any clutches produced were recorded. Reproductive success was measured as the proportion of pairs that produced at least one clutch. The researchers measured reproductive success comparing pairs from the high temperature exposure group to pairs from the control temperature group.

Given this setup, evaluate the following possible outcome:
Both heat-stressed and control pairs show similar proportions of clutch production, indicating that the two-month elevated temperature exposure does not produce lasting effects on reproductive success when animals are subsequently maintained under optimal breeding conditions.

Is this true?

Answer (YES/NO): NO